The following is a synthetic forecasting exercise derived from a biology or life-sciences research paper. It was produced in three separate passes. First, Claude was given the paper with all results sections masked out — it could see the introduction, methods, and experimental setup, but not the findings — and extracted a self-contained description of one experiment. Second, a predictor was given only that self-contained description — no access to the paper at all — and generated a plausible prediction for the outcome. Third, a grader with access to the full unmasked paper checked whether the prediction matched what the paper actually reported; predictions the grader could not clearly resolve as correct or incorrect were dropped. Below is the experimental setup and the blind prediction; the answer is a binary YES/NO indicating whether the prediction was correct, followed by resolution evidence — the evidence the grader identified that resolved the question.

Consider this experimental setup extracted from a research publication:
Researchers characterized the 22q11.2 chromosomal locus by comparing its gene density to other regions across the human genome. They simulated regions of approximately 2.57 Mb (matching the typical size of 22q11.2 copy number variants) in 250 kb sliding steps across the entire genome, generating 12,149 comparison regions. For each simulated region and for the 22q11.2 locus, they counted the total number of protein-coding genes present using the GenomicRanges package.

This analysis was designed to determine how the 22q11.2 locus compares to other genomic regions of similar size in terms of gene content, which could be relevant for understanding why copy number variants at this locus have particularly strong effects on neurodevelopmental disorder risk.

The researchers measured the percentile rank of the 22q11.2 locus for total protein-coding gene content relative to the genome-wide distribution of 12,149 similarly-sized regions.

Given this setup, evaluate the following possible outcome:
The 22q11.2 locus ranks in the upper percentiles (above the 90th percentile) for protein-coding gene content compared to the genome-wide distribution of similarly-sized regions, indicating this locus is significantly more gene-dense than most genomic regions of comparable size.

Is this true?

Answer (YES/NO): YES